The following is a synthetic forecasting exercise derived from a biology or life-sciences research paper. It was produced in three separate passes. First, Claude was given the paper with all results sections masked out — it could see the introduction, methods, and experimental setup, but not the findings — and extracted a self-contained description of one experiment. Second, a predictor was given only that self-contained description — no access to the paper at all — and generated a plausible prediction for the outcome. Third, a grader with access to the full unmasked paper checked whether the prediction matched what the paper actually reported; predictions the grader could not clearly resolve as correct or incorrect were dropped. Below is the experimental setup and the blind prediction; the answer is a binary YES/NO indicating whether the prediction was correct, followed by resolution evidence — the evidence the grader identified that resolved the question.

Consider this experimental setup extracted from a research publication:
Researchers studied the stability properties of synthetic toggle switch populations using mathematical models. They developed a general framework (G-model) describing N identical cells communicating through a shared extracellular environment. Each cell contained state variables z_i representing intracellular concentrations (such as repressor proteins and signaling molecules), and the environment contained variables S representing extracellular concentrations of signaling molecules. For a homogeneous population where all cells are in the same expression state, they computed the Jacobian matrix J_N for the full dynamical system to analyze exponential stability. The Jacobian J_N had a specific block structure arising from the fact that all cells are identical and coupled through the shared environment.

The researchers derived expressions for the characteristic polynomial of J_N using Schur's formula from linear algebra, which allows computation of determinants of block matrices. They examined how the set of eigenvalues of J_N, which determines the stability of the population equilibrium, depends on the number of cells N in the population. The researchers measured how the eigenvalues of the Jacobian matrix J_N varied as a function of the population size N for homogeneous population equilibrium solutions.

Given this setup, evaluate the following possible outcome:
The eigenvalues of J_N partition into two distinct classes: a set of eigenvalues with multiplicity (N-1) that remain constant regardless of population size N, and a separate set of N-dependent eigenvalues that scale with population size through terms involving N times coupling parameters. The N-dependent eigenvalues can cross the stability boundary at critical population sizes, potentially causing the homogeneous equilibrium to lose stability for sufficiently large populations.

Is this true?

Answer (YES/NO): NO